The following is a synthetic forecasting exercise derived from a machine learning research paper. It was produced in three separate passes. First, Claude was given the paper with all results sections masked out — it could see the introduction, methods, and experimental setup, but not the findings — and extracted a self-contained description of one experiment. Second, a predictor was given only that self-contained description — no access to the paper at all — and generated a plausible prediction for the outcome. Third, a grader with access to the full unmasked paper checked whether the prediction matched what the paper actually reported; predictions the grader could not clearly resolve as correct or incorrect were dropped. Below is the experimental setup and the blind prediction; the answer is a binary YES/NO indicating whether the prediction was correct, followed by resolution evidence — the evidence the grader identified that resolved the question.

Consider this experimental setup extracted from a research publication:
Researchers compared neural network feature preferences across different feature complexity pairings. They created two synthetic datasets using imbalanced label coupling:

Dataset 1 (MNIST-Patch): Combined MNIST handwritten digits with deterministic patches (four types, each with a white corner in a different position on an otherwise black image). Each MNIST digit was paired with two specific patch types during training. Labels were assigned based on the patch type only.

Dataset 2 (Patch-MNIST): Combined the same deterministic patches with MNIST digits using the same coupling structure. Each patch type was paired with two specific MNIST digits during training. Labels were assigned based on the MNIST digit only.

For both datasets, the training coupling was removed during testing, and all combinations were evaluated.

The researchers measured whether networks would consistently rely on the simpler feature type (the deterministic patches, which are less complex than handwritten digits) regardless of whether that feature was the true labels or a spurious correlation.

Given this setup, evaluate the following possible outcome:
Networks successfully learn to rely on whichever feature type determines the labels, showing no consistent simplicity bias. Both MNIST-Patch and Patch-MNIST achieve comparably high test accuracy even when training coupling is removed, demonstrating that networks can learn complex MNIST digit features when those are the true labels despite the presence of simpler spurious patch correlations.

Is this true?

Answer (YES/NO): NO